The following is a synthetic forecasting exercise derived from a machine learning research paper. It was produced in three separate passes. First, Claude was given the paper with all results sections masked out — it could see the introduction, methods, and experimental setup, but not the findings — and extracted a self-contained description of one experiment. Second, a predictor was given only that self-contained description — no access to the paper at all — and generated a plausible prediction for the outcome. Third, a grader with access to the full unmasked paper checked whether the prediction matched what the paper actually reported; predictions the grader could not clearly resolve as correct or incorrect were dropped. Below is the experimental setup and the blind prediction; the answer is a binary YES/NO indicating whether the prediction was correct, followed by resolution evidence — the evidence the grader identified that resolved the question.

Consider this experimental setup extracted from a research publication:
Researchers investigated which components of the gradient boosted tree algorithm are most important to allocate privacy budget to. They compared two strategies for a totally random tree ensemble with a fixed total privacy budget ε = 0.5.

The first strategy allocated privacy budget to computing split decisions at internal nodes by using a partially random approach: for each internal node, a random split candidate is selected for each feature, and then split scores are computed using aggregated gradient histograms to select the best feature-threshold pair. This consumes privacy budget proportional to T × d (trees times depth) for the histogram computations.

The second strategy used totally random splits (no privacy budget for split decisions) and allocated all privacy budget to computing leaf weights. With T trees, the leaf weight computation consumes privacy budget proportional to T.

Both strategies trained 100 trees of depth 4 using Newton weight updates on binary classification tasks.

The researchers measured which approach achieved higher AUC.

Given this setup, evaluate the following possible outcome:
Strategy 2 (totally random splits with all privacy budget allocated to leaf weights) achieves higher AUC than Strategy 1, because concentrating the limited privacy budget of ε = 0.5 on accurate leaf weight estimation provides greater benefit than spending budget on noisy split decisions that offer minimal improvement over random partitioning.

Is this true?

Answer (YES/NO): YES